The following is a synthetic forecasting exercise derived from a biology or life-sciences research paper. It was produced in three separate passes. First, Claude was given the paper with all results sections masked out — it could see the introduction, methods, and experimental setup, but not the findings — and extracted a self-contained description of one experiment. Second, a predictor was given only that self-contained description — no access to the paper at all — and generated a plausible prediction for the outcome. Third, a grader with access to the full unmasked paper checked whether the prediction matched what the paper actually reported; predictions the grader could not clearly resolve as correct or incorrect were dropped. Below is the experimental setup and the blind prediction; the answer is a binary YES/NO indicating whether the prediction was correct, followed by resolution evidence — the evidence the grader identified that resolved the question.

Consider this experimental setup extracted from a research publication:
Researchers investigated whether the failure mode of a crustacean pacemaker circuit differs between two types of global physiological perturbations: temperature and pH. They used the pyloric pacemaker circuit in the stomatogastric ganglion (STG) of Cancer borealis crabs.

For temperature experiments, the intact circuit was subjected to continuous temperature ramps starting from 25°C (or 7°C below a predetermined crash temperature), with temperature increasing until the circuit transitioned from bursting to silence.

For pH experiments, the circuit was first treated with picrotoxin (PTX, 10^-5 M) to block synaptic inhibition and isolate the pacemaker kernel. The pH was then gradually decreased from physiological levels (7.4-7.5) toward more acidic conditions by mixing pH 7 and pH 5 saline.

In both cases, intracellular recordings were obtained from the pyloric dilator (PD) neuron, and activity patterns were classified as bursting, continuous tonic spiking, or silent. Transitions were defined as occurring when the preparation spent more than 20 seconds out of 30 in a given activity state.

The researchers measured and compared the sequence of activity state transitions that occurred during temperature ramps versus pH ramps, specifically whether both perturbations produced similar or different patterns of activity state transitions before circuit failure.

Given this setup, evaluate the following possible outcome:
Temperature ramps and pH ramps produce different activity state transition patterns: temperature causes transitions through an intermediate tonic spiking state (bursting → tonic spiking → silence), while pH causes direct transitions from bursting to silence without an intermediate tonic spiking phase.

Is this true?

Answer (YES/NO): NO